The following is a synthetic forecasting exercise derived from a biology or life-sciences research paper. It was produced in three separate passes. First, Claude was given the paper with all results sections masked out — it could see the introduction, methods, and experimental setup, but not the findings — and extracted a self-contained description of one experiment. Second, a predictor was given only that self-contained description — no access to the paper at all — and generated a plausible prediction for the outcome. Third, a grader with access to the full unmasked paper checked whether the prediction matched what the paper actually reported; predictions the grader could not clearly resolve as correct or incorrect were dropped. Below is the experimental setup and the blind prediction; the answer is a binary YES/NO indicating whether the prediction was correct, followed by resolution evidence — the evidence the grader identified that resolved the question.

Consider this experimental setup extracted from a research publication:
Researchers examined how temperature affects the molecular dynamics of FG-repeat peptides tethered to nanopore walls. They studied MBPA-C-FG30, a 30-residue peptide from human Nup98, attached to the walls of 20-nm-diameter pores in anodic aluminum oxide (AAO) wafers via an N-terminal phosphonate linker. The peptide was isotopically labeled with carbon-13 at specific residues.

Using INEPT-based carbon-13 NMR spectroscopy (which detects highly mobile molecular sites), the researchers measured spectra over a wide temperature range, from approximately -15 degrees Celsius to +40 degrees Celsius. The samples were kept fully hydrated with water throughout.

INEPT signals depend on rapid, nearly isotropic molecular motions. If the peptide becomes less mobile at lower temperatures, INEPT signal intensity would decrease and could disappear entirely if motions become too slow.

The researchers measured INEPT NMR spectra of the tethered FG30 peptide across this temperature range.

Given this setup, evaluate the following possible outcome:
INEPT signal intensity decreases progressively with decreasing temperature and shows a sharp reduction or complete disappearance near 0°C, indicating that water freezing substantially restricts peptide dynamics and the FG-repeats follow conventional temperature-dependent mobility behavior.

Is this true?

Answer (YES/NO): NO